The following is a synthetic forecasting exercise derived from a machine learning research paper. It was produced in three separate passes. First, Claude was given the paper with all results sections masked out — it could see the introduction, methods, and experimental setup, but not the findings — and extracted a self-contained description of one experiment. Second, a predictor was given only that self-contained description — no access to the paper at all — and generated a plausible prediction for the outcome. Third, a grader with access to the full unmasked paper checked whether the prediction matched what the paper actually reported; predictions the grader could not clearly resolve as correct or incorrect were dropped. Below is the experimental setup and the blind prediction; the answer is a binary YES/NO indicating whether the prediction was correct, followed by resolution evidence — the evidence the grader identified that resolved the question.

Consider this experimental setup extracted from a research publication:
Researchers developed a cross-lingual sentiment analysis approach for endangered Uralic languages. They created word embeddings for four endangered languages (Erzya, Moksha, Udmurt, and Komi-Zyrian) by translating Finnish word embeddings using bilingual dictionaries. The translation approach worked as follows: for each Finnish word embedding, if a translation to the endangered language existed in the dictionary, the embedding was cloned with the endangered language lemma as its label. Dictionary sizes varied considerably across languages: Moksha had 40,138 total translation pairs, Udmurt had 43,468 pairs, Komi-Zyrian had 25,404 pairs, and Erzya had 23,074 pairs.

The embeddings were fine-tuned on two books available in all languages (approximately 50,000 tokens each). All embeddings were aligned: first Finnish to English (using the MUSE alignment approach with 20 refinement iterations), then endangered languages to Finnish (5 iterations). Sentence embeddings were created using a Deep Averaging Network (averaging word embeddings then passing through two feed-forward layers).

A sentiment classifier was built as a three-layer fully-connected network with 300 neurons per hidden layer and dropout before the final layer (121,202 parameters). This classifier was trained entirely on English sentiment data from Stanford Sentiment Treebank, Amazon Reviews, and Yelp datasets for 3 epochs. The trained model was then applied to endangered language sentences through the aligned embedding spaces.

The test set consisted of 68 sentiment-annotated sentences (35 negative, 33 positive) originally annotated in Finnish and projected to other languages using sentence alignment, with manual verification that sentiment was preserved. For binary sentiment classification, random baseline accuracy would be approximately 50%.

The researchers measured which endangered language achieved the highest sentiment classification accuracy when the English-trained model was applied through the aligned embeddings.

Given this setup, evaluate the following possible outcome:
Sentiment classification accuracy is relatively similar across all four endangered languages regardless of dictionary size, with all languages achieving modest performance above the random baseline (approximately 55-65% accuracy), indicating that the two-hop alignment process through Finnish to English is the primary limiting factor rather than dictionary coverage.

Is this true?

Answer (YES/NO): NO